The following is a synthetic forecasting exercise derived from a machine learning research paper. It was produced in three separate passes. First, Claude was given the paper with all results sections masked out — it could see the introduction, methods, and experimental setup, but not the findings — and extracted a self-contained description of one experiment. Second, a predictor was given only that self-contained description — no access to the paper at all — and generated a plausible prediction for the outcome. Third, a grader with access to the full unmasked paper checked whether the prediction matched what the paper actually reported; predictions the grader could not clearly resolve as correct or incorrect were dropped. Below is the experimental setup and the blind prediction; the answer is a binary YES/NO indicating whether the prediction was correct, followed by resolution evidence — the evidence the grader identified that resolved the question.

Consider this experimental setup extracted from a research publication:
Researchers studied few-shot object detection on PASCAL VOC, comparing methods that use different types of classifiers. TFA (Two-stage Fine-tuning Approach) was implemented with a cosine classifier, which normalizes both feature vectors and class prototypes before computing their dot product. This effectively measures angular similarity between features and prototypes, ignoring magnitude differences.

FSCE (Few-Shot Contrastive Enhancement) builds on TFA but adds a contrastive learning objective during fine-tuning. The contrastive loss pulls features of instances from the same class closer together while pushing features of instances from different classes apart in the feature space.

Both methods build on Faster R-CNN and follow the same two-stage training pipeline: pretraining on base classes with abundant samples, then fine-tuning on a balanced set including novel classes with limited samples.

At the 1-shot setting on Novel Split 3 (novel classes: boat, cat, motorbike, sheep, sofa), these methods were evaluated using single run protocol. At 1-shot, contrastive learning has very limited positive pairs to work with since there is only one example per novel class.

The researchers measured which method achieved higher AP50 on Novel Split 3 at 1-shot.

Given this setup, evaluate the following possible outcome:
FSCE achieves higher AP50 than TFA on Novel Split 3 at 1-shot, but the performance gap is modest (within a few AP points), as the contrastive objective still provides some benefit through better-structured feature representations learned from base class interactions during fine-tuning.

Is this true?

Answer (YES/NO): NO